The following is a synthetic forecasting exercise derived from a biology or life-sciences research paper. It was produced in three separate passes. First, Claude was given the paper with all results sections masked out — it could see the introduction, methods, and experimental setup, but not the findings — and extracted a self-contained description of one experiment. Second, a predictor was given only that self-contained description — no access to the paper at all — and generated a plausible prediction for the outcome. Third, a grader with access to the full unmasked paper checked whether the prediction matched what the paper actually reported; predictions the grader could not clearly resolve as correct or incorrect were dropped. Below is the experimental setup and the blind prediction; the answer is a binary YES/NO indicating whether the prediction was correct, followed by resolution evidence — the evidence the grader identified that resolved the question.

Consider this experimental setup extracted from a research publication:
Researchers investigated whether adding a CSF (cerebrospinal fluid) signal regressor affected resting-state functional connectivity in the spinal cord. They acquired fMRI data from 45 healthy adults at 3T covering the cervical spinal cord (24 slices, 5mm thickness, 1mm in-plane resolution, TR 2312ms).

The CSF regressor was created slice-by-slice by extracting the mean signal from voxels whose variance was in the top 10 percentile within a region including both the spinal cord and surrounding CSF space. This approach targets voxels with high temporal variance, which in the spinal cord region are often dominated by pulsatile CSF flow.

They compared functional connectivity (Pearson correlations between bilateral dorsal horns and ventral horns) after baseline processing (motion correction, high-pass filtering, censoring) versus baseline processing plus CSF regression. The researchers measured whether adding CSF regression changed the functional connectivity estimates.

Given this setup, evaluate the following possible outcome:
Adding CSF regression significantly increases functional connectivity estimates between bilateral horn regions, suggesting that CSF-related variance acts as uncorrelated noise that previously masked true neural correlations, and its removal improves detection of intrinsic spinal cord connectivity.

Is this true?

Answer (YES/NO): NO